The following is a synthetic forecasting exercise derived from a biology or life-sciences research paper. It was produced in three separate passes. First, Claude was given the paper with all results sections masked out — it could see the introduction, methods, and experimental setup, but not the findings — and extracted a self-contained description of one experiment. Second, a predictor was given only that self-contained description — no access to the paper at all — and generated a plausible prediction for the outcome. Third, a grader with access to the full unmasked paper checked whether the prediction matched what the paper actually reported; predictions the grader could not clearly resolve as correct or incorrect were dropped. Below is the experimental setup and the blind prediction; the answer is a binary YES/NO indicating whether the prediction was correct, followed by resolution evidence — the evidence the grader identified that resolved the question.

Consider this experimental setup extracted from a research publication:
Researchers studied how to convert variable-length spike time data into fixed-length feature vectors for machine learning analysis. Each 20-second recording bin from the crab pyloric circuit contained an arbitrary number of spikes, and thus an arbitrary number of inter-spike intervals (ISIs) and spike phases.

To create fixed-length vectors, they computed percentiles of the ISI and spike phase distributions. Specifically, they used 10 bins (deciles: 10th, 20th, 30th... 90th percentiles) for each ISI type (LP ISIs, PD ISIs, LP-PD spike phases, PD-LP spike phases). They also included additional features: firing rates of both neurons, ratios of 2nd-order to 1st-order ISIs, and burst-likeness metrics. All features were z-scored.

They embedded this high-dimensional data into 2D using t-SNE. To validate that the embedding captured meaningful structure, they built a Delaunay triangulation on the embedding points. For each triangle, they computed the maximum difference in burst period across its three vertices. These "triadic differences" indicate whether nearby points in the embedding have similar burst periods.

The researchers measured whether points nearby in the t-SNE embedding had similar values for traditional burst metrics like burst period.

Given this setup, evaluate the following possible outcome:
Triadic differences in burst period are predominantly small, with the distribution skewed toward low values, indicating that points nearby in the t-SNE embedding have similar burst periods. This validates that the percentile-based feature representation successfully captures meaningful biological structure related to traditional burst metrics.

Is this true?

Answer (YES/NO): YES